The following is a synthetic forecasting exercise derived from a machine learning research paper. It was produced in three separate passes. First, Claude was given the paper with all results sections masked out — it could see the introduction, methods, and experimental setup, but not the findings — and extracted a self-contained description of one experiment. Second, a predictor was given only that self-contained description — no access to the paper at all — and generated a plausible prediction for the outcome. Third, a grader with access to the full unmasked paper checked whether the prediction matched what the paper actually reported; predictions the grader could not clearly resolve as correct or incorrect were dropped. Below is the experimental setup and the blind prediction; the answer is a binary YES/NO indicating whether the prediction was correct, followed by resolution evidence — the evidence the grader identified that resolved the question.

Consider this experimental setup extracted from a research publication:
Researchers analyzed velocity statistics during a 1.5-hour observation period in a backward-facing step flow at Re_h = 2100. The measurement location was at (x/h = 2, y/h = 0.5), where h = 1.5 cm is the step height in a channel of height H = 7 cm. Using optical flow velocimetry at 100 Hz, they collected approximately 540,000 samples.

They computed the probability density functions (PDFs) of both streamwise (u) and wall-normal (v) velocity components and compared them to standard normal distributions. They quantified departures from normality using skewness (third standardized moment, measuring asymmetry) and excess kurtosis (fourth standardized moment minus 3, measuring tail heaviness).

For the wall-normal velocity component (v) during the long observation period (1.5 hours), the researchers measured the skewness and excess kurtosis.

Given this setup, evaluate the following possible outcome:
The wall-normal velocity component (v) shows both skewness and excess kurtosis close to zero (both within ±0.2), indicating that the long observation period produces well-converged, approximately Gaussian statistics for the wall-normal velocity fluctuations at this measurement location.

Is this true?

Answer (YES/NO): NO